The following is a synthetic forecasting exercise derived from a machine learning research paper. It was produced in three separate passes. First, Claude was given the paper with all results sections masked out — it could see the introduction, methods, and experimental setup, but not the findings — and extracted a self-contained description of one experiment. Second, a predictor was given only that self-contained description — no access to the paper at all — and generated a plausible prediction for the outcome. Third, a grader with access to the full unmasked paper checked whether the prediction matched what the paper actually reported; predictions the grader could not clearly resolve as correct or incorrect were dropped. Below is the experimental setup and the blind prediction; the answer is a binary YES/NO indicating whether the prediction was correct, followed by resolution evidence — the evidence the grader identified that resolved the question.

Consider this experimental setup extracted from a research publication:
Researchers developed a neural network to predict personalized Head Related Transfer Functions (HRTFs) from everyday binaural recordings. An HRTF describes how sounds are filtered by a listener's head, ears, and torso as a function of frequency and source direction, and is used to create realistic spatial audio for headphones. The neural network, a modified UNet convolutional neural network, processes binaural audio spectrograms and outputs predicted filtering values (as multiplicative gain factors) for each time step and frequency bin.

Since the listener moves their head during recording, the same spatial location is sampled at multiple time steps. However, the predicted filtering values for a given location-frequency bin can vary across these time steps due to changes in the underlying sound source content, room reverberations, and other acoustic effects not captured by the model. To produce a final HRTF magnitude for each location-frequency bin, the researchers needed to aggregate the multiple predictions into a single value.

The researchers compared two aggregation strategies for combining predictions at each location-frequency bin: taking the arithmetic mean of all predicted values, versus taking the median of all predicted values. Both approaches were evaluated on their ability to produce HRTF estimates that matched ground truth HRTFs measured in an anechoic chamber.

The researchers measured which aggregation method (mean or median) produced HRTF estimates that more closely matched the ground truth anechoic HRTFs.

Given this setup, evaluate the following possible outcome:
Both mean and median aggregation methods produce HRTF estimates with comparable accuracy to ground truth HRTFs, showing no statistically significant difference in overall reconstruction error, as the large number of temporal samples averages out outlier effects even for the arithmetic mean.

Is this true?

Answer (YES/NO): NO